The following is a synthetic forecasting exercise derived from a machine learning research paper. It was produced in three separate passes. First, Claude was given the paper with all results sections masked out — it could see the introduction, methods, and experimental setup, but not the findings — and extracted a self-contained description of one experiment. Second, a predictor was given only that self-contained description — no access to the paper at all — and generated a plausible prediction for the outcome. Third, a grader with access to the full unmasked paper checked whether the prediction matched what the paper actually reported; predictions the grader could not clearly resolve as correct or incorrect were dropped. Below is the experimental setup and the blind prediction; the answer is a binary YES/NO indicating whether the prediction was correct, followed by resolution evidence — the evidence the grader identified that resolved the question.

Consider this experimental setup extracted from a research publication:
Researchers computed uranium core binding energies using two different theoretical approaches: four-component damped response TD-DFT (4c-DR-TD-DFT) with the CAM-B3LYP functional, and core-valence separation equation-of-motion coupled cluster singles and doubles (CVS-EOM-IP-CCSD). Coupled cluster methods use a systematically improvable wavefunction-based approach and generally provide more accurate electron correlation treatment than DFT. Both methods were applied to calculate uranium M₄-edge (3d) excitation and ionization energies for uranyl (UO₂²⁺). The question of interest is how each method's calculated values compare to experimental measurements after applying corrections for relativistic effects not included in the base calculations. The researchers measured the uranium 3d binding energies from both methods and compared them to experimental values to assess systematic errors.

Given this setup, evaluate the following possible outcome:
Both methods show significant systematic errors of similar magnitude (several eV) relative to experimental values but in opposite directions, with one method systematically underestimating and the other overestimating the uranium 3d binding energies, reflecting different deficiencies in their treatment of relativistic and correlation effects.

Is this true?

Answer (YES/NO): NO